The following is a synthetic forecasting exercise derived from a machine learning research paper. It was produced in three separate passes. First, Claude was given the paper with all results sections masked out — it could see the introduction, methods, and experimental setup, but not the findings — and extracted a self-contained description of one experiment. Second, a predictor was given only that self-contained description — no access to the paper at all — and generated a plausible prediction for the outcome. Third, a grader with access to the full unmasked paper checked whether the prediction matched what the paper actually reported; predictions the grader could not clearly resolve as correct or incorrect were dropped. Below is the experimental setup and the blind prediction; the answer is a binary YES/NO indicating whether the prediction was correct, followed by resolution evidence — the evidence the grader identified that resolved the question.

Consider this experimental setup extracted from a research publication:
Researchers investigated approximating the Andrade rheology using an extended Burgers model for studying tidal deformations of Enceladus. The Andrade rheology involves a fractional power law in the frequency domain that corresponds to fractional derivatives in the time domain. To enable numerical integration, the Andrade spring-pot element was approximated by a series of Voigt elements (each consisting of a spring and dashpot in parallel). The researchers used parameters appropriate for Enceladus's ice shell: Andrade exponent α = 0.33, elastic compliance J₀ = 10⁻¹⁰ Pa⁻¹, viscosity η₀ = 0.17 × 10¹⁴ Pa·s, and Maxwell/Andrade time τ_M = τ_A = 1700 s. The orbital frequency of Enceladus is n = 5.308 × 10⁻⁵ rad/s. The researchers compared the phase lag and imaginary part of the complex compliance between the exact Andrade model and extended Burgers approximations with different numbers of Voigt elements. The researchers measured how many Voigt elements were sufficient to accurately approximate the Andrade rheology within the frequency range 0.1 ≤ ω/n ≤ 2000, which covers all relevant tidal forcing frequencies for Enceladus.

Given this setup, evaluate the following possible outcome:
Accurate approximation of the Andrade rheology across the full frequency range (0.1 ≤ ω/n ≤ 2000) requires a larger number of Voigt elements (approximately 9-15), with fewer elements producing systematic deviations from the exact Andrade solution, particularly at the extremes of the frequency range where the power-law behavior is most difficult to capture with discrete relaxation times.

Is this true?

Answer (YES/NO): NO